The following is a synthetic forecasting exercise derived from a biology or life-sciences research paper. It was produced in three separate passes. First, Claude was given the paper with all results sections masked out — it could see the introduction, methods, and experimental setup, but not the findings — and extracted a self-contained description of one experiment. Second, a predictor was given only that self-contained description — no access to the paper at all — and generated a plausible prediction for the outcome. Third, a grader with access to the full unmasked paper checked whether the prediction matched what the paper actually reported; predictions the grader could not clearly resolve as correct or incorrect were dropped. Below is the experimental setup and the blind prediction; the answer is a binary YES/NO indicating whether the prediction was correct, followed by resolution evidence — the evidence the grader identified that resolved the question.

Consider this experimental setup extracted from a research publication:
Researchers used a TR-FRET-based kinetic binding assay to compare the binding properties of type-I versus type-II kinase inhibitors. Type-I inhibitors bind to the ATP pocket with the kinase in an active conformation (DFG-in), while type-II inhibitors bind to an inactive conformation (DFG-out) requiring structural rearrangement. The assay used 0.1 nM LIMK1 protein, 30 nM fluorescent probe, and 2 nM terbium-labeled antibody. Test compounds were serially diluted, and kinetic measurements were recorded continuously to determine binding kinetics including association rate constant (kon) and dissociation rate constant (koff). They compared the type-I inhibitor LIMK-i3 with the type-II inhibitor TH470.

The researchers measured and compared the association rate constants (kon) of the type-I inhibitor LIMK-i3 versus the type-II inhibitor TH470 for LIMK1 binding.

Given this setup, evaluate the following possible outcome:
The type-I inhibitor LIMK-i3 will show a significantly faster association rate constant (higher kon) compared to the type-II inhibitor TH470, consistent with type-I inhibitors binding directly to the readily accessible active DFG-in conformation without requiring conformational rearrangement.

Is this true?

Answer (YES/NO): YES